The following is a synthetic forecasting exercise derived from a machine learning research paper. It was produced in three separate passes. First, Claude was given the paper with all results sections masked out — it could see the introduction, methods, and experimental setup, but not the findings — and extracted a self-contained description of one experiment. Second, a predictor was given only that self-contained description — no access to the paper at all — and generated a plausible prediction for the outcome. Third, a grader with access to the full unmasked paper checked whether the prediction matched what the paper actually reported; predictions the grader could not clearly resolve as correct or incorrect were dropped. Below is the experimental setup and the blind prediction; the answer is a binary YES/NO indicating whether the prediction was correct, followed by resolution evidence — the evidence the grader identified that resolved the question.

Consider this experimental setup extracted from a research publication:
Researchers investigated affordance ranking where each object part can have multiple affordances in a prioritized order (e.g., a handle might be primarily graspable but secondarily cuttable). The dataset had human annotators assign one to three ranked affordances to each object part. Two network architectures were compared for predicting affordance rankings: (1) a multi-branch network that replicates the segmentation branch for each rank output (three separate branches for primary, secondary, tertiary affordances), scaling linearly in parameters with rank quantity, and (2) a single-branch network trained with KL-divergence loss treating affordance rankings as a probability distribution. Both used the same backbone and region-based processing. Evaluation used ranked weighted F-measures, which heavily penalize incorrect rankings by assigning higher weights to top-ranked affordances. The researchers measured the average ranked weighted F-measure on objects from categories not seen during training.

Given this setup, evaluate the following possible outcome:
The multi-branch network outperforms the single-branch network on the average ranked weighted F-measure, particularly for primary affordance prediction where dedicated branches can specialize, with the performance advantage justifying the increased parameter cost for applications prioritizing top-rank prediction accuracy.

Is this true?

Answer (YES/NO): NO